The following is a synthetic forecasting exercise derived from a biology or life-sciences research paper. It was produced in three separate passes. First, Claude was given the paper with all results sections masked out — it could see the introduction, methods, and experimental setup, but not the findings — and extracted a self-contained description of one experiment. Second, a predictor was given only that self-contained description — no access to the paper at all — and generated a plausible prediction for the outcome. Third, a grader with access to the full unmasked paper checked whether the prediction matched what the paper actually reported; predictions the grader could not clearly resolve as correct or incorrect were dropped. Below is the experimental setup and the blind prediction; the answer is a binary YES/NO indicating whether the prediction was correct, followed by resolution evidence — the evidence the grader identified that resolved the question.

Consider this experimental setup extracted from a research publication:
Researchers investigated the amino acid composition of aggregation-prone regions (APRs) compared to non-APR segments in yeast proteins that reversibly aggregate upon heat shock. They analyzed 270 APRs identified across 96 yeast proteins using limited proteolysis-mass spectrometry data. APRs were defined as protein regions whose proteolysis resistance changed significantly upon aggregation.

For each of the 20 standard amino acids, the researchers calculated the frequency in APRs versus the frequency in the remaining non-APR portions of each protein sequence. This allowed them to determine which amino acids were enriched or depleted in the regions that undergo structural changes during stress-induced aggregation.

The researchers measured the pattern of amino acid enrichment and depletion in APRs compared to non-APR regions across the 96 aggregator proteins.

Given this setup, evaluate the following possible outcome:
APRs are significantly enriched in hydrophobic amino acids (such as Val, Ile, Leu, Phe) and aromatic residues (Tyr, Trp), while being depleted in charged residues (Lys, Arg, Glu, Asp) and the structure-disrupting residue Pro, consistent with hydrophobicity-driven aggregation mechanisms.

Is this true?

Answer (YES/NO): NO